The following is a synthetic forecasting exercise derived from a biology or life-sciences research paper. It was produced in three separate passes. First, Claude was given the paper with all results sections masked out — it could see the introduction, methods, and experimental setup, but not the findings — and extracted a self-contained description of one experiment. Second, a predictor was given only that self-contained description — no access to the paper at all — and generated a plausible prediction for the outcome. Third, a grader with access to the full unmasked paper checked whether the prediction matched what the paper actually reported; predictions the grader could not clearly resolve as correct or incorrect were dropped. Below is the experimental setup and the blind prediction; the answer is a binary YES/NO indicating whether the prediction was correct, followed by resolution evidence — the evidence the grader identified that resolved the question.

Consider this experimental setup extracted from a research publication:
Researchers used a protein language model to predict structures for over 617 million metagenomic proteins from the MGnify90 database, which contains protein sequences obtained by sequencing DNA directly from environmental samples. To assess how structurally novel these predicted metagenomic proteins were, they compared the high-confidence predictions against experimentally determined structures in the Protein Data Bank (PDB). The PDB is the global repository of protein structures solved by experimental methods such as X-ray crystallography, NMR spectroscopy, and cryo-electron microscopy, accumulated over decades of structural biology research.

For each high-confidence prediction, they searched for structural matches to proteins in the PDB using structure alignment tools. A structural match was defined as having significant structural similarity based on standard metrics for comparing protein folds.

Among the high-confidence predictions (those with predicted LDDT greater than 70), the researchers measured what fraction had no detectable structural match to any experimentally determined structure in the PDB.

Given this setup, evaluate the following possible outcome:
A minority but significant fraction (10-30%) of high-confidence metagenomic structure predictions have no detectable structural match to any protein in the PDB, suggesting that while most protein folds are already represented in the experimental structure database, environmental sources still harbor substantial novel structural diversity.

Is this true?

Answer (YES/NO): YES